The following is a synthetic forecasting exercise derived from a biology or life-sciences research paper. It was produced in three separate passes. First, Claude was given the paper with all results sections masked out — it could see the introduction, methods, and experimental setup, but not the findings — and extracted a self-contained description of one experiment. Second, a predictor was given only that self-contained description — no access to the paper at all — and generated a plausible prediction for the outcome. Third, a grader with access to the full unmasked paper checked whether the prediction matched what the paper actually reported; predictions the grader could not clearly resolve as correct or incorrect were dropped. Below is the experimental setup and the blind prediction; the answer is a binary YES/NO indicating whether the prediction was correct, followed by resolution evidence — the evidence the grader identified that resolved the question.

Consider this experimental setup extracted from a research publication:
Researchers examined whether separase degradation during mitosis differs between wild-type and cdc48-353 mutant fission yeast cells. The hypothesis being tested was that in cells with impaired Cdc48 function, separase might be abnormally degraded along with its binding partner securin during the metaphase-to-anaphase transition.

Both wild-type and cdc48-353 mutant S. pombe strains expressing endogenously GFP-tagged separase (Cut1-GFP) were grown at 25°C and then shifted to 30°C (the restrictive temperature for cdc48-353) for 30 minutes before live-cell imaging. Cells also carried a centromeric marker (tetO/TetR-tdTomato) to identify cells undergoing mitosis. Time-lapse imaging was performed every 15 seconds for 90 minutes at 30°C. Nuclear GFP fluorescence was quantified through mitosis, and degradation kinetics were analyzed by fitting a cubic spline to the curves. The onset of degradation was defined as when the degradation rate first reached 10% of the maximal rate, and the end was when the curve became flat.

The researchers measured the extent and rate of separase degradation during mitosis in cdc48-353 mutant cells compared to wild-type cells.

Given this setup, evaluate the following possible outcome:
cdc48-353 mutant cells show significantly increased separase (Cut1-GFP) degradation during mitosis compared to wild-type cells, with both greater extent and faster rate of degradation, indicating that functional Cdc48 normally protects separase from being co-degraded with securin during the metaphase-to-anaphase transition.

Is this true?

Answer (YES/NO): NO